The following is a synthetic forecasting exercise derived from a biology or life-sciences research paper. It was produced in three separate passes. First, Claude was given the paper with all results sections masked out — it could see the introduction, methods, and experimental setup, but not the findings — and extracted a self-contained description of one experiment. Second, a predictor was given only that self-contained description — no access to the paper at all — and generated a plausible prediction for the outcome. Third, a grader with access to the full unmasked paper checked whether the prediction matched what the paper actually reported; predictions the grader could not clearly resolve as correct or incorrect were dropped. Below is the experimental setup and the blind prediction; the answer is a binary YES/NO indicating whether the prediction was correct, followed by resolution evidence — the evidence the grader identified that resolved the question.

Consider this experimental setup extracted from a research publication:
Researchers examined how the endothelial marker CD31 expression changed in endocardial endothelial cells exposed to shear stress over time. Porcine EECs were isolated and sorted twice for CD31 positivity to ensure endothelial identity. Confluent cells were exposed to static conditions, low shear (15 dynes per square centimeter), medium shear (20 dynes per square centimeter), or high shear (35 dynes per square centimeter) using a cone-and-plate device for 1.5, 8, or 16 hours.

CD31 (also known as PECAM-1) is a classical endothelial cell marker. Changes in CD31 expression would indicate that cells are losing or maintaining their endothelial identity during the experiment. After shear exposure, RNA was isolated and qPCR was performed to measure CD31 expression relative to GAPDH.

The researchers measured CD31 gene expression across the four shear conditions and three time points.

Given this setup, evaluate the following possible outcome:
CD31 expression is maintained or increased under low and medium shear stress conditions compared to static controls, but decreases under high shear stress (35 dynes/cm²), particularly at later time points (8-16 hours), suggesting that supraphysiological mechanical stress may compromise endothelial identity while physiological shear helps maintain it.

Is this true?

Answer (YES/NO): NO